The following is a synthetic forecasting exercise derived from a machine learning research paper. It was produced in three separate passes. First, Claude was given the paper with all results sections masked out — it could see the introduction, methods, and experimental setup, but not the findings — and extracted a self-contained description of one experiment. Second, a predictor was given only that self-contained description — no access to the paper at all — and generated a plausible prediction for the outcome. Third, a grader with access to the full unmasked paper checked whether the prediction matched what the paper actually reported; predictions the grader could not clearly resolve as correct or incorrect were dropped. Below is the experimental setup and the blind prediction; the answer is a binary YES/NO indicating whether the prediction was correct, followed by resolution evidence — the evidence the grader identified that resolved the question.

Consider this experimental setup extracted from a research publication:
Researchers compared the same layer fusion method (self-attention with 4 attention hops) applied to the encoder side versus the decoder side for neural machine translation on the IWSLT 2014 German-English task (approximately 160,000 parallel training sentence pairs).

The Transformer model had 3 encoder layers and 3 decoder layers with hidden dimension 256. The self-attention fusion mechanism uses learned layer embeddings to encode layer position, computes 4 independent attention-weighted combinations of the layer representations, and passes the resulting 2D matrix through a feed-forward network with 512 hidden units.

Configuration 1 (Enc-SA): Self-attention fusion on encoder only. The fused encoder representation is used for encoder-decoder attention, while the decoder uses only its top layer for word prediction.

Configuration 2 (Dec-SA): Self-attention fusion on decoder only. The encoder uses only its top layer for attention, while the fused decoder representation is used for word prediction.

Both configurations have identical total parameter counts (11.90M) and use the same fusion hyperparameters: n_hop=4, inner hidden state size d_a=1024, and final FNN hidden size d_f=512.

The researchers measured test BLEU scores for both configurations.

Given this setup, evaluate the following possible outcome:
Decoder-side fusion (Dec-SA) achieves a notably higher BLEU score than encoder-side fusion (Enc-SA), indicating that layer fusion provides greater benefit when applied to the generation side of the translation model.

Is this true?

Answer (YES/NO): YES